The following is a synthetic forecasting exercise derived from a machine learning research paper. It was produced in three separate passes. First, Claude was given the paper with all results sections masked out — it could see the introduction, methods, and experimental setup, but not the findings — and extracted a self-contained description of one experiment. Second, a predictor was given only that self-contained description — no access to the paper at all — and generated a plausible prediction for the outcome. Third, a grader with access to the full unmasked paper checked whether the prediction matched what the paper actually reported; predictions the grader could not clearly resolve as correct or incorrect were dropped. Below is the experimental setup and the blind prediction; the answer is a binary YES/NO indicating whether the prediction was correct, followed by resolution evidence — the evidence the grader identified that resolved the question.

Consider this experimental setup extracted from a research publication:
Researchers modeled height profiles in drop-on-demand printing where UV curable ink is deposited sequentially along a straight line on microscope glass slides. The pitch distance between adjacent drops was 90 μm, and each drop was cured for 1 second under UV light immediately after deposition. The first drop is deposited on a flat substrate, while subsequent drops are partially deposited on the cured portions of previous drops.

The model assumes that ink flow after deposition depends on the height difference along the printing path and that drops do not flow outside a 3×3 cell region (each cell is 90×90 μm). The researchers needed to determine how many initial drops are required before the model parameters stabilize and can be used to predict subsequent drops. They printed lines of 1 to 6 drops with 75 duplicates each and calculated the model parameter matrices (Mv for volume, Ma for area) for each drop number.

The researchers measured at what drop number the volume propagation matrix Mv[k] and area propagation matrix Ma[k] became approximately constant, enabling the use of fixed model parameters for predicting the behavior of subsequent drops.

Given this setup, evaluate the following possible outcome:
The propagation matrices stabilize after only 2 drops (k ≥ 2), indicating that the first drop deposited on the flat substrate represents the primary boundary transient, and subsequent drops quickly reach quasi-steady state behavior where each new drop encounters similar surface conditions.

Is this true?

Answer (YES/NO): NO